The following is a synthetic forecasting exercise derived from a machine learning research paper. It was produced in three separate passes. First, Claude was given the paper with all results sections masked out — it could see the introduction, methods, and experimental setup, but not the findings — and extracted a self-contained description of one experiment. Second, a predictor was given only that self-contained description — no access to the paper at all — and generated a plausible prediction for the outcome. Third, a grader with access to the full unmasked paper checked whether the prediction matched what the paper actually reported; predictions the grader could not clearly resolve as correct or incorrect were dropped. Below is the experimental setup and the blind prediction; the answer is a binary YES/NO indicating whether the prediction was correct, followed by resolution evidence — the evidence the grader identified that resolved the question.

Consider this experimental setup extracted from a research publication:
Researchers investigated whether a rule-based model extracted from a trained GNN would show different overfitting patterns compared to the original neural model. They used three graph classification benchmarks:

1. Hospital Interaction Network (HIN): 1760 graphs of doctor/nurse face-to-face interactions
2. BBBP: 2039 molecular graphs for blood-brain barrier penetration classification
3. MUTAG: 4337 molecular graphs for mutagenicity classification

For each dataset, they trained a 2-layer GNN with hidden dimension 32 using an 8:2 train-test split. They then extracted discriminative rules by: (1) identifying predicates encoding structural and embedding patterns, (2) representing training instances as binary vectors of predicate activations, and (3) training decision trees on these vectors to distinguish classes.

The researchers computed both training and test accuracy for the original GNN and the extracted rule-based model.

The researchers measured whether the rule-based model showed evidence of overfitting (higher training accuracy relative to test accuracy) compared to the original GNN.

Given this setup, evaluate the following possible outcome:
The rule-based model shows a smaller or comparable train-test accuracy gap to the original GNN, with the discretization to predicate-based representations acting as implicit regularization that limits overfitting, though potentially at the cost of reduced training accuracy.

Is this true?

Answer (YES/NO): NO